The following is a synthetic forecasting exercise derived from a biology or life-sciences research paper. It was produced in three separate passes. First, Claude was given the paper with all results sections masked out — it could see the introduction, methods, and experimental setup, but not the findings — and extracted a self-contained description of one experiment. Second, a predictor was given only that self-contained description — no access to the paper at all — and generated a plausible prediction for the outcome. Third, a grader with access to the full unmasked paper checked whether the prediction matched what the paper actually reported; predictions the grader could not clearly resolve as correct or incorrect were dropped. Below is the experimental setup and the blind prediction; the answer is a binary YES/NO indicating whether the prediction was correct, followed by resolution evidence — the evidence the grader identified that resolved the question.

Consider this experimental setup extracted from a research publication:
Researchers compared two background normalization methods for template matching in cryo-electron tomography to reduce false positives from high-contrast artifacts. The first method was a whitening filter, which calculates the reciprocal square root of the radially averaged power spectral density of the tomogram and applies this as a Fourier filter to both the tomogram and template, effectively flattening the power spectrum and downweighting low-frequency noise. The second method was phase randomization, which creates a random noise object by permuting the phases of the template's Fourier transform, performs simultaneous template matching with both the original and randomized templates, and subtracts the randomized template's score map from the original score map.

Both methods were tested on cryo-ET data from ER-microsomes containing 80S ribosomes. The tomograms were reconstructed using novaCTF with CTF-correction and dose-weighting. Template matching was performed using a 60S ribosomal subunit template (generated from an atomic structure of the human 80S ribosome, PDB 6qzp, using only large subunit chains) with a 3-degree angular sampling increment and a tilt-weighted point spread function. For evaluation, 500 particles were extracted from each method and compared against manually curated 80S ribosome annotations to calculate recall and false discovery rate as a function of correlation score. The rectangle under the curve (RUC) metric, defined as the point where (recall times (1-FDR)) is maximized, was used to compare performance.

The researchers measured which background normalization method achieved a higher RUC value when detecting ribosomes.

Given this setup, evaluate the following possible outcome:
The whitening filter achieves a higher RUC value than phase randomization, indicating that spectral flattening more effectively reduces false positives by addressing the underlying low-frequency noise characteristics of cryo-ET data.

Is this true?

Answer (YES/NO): NO